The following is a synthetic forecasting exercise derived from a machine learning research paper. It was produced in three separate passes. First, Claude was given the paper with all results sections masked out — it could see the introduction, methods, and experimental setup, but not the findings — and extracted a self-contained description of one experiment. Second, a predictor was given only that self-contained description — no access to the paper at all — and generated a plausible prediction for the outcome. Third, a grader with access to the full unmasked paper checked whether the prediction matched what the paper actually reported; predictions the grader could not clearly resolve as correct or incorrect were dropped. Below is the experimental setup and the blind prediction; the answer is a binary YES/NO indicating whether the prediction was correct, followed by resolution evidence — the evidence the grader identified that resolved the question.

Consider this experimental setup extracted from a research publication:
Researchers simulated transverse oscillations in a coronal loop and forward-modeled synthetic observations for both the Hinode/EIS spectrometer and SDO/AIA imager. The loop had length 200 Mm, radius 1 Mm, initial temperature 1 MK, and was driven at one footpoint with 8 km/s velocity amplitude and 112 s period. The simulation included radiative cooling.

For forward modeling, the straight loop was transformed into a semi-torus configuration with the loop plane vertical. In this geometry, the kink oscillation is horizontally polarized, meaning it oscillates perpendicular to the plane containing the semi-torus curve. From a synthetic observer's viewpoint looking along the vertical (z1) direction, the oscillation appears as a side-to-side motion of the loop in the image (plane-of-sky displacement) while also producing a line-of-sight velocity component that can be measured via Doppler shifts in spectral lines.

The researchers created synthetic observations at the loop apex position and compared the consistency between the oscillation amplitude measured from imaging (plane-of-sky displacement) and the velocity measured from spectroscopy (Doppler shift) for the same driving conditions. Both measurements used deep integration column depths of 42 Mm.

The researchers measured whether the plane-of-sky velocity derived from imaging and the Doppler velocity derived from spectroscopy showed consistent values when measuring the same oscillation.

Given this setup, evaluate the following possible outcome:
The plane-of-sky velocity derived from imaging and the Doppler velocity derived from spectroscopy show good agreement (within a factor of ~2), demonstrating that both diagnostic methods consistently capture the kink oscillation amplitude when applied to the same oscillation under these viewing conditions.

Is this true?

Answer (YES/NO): NO